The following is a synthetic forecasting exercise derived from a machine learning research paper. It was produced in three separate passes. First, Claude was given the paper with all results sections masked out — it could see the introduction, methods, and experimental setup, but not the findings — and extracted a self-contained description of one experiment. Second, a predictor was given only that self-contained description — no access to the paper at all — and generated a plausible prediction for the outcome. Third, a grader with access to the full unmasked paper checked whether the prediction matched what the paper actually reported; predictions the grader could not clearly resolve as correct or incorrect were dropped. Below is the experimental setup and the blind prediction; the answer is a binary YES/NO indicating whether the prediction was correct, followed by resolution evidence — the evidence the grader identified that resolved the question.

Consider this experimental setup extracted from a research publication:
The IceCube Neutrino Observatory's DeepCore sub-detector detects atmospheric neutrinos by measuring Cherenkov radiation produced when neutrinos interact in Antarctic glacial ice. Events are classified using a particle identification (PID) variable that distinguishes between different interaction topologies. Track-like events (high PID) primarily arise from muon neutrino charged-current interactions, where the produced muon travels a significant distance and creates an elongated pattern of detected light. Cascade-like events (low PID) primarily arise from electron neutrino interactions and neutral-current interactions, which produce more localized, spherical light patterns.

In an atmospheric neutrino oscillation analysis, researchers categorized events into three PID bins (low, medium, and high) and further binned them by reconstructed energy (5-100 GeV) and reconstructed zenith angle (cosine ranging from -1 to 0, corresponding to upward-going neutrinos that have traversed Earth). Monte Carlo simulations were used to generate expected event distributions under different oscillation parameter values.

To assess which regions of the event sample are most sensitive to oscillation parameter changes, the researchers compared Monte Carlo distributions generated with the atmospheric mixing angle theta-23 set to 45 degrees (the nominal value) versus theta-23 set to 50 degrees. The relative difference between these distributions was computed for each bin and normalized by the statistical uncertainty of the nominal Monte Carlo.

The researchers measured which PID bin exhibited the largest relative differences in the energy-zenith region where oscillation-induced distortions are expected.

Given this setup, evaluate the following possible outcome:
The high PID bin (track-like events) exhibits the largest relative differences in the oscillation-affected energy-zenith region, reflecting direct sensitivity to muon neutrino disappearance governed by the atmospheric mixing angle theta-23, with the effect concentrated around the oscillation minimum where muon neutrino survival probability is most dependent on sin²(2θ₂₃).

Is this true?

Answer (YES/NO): YES